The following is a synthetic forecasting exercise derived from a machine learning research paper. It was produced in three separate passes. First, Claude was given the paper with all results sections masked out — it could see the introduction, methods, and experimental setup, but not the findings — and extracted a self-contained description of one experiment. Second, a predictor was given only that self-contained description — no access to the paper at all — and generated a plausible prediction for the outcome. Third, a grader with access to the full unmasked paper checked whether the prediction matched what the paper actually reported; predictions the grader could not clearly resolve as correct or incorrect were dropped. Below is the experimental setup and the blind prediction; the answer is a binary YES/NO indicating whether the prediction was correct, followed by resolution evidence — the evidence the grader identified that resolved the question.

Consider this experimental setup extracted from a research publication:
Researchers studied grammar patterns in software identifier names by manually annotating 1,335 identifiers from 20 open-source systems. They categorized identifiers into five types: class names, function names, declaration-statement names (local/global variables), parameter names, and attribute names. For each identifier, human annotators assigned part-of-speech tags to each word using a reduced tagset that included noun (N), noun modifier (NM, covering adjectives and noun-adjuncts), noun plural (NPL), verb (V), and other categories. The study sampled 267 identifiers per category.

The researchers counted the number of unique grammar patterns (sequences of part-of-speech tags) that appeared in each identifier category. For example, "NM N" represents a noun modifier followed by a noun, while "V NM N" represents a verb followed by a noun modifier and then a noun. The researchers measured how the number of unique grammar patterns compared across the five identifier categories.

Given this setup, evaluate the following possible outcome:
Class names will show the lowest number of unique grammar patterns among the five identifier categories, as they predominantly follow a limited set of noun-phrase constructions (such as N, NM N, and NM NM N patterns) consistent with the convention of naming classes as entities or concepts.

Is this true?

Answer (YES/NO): YES